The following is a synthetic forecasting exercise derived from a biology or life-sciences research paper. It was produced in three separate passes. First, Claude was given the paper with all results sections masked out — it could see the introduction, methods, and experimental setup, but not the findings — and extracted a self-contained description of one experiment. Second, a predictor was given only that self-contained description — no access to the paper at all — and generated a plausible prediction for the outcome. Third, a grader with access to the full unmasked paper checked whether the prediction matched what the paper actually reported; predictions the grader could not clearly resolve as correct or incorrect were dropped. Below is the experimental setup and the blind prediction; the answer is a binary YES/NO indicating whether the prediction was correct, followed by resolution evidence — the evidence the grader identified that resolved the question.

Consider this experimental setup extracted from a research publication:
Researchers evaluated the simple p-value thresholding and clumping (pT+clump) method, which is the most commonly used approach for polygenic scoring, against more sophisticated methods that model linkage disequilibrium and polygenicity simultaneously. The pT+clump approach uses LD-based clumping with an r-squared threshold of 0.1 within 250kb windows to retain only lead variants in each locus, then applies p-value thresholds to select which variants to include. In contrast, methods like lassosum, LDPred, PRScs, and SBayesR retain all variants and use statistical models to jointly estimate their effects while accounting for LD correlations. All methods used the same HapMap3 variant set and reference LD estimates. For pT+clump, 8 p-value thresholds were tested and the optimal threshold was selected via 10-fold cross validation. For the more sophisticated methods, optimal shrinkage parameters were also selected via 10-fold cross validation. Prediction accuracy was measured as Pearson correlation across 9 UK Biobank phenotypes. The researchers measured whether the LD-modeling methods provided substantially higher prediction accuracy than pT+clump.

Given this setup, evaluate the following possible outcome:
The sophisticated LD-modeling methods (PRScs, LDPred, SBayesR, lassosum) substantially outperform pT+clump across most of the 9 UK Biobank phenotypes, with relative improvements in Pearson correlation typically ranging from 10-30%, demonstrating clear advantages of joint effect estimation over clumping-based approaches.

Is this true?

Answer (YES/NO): NO